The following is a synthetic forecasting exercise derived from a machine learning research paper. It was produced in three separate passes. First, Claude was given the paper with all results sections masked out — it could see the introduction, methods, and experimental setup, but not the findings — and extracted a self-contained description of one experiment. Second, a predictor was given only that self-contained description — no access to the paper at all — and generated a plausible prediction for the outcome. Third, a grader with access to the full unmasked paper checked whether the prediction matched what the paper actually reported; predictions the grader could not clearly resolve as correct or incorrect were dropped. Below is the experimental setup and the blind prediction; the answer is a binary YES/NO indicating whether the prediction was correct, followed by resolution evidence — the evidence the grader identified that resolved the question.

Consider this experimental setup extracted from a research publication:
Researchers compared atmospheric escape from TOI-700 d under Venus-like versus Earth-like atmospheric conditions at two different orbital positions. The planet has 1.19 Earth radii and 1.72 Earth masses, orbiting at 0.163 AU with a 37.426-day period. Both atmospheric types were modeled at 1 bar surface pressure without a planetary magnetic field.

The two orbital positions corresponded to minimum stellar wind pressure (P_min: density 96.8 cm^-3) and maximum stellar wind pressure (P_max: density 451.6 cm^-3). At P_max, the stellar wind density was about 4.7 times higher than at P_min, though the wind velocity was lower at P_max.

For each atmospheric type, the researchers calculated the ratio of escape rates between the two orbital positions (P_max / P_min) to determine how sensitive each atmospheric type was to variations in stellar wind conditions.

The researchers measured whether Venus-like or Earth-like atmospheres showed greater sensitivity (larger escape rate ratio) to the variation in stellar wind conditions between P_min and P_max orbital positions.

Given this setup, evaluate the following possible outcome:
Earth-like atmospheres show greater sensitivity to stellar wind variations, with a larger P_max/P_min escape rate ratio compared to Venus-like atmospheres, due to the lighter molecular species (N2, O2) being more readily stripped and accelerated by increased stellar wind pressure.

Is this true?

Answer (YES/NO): YES